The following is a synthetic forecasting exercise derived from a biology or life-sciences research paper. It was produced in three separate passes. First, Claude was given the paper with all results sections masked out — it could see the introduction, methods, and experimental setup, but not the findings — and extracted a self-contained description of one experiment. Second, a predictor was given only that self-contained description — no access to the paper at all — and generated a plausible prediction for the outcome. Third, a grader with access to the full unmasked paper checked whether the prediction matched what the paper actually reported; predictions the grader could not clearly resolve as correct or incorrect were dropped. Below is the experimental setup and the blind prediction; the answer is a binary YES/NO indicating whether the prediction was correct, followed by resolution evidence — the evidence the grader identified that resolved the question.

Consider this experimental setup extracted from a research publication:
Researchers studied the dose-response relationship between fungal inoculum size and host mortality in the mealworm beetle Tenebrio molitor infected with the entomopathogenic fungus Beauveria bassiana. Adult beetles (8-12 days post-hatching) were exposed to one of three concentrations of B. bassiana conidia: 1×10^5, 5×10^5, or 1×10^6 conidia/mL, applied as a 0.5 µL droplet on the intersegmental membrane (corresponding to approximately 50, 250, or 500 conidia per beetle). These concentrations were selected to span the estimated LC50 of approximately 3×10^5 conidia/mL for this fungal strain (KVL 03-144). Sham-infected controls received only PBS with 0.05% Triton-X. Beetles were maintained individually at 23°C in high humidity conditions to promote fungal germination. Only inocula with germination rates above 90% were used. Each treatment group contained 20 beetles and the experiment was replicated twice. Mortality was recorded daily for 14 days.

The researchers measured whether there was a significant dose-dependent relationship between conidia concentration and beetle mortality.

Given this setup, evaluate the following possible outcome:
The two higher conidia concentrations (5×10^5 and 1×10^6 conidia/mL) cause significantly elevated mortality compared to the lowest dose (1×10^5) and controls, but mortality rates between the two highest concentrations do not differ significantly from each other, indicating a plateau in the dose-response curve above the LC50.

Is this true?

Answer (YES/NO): NO